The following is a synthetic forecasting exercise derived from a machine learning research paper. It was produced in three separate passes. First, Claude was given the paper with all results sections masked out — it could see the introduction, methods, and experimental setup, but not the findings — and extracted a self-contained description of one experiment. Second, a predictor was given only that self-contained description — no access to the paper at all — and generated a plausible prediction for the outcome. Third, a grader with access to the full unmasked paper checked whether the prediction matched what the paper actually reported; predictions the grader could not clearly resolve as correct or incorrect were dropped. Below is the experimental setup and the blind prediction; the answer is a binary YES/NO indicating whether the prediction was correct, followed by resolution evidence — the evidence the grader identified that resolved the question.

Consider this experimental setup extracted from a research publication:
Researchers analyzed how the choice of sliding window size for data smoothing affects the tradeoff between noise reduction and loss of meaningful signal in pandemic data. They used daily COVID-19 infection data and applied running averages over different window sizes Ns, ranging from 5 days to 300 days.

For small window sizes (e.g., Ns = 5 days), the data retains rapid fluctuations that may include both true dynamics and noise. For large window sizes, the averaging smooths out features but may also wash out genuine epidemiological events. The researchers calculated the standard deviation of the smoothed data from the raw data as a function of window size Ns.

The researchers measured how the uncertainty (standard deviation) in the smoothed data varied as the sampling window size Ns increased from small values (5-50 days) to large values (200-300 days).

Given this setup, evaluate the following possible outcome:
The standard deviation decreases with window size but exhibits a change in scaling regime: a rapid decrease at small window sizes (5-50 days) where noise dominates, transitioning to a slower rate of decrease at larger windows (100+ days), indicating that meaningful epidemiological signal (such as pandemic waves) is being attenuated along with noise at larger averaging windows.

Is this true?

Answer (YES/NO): NO